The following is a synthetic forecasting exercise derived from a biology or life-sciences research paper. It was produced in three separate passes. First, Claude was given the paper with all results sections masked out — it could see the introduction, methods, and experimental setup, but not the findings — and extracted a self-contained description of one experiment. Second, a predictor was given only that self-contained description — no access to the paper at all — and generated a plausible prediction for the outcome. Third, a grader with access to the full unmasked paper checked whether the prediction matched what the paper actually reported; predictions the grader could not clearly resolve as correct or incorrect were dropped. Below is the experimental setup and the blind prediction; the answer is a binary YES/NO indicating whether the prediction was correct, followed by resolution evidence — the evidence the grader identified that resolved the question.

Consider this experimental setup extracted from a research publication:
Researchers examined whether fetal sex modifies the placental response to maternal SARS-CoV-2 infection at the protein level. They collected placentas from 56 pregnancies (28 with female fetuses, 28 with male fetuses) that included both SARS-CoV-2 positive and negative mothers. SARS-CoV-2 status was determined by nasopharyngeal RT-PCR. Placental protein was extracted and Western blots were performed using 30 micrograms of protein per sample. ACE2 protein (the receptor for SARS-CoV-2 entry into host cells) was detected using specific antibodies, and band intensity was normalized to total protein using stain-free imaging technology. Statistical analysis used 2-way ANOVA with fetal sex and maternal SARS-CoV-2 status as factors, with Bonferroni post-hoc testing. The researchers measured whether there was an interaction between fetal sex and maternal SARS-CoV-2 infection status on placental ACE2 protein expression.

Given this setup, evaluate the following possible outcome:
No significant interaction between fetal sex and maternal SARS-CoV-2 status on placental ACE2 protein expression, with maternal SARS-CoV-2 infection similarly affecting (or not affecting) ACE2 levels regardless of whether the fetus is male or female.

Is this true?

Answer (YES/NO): YES